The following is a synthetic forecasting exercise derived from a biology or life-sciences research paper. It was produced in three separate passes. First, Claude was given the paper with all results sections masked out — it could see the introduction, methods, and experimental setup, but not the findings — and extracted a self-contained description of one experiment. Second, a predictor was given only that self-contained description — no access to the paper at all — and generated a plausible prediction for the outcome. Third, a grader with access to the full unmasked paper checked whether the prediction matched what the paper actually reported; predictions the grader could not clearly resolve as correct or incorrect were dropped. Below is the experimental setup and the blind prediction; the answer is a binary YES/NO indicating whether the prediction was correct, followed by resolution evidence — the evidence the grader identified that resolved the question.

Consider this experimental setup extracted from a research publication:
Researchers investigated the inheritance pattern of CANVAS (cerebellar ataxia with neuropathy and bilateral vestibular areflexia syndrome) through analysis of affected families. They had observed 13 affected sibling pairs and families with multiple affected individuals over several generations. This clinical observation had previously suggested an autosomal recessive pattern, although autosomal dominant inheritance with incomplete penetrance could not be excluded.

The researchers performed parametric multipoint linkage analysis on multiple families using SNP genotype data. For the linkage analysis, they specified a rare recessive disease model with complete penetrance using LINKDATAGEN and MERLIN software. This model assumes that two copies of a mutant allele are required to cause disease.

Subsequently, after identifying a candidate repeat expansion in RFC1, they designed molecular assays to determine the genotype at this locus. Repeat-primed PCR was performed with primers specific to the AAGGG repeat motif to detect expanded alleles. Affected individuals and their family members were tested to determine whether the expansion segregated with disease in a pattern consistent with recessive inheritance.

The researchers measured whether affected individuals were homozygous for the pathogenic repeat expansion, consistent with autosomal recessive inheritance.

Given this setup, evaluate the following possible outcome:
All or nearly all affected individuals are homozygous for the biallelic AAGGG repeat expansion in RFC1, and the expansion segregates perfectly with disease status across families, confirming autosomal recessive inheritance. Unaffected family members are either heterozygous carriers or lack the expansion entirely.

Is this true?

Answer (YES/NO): NO